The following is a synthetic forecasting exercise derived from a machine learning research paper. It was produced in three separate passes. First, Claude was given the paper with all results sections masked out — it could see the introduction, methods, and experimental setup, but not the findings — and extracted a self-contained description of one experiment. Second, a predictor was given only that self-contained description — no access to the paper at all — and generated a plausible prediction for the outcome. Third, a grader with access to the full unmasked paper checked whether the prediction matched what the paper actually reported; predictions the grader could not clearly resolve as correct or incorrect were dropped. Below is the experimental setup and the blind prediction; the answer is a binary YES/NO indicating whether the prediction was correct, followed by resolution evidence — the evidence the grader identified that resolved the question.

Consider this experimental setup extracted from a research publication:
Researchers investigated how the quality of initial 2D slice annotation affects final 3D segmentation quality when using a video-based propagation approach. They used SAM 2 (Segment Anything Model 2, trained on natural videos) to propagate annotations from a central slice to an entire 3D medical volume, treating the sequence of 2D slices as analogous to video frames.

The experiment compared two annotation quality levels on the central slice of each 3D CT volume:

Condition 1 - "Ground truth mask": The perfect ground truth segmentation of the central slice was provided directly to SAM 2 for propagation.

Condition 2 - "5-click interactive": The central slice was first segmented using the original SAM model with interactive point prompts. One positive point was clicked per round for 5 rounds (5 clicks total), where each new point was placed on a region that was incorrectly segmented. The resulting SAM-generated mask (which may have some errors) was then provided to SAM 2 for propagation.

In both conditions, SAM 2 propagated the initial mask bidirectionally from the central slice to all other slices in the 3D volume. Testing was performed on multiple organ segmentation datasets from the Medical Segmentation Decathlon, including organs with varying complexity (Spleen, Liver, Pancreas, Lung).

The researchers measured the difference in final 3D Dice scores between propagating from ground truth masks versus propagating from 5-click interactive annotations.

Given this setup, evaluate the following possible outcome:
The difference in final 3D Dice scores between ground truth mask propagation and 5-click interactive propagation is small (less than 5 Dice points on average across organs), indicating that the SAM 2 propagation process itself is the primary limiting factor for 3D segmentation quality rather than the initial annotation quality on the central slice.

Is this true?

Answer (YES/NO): NO